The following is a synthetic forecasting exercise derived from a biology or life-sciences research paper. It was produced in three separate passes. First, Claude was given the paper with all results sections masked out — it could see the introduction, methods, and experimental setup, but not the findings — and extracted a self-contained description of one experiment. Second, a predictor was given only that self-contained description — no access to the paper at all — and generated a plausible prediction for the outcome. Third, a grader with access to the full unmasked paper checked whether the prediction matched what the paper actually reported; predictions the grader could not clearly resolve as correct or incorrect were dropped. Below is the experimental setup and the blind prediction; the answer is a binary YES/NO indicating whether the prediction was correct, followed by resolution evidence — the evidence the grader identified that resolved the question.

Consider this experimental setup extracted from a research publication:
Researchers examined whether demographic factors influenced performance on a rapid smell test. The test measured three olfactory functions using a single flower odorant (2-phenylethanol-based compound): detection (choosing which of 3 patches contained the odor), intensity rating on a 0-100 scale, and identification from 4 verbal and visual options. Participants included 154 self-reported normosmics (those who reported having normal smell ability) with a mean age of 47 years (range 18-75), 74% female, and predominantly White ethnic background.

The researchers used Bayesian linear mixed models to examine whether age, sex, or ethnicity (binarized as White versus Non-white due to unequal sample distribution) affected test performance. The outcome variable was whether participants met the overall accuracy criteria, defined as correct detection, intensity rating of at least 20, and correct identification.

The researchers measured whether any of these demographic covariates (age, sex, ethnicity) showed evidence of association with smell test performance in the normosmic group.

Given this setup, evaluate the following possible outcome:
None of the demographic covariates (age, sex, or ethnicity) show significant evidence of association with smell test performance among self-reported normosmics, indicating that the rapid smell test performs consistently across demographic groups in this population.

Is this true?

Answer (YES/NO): YES